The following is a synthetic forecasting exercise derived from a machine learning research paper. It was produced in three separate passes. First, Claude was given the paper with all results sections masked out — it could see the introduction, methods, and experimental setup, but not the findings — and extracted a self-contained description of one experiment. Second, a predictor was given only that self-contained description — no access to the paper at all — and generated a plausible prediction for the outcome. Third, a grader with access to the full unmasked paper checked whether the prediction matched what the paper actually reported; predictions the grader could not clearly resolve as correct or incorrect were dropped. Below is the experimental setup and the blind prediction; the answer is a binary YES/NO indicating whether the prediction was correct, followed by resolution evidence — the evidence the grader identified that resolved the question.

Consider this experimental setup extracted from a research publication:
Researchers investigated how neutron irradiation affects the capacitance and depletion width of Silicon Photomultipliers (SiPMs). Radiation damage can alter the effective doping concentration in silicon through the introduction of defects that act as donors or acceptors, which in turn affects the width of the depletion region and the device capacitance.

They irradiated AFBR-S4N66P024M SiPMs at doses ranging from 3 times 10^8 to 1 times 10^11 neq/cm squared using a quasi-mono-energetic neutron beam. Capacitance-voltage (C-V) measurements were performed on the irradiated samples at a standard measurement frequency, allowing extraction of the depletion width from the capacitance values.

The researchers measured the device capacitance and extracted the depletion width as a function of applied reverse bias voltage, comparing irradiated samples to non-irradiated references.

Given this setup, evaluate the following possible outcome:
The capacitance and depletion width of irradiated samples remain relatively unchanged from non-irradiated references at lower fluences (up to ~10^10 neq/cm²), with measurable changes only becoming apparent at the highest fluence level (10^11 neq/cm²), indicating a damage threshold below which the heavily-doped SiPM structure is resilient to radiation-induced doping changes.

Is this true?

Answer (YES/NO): NO